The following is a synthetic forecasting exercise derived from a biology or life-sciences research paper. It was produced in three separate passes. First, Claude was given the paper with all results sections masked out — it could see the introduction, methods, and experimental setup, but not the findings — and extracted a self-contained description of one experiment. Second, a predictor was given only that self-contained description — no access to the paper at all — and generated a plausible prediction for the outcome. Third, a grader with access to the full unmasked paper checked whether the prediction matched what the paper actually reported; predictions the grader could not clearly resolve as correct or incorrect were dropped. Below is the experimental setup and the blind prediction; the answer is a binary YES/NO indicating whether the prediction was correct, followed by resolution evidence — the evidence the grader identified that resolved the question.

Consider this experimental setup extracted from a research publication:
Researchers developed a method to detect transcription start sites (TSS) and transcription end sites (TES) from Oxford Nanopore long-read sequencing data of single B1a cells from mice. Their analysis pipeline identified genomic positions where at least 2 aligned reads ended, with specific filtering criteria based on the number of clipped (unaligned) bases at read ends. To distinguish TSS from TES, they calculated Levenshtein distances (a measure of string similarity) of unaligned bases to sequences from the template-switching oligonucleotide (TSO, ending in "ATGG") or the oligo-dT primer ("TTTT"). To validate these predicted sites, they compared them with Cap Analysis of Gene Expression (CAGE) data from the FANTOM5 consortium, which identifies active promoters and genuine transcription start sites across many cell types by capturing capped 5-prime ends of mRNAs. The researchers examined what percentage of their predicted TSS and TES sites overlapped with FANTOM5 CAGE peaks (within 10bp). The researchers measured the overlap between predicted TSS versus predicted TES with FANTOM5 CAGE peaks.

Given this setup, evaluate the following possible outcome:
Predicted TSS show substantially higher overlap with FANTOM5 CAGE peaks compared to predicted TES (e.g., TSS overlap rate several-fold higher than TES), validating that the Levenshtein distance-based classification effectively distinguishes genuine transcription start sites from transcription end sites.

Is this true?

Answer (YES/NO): YES